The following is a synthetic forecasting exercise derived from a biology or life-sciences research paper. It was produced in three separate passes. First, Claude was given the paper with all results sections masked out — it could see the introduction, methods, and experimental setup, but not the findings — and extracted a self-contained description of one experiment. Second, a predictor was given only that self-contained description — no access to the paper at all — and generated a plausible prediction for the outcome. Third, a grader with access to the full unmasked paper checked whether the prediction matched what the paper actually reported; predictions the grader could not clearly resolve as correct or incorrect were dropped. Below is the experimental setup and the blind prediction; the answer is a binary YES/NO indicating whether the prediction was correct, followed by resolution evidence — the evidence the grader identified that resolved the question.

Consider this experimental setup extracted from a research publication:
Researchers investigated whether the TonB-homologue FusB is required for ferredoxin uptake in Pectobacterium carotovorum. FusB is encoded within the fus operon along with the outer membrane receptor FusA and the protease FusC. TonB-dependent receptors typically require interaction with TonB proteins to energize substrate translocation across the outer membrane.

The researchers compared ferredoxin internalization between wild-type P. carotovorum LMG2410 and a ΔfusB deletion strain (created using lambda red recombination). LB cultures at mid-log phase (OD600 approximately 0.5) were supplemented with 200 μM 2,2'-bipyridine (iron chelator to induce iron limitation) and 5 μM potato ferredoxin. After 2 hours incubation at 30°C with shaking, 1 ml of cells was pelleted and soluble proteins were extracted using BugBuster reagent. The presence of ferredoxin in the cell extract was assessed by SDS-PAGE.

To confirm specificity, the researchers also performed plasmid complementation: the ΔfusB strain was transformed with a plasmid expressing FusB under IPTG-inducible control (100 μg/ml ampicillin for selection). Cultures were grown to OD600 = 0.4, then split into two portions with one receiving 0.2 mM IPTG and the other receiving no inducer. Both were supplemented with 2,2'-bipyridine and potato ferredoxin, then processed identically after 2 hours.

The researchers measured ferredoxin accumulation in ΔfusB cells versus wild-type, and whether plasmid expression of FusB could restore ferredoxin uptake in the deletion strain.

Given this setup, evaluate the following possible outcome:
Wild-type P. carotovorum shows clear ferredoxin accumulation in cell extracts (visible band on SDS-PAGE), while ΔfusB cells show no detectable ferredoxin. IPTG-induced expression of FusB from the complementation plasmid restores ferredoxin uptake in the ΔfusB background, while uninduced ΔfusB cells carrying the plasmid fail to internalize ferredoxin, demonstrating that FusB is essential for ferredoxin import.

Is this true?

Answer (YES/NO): NO